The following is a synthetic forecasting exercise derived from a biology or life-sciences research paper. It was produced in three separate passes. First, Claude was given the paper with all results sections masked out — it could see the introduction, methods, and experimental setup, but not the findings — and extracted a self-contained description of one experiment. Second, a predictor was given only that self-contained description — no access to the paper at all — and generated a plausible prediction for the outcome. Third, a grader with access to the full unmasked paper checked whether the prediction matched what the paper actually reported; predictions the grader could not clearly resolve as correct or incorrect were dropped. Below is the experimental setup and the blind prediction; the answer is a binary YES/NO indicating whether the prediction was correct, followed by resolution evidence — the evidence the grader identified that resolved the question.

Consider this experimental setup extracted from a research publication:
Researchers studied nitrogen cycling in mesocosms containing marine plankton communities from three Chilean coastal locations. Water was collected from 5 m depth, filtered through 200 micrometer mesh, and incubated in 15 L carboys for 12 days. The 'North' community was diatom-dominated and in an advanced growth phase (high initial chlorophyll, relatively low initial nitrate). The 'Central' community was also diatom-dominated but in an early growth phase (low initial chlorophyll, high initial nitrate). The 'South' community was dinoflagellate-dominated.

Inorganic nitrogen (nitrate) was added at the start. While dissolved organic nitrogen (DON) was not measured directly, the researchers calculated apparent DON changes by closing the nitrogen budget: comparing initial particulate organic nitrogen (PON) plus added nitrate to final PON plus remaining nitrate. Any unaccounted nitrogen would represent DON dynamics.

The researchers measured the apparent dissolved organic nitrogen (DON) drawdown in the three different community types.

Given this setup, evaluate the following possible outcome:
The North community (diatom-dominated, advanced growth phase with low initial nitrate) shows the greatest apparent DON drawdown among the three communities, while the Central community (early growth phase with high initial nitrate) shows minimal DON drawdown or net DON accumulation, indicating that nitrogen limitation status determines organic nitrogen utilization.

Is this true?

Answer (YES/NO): YES